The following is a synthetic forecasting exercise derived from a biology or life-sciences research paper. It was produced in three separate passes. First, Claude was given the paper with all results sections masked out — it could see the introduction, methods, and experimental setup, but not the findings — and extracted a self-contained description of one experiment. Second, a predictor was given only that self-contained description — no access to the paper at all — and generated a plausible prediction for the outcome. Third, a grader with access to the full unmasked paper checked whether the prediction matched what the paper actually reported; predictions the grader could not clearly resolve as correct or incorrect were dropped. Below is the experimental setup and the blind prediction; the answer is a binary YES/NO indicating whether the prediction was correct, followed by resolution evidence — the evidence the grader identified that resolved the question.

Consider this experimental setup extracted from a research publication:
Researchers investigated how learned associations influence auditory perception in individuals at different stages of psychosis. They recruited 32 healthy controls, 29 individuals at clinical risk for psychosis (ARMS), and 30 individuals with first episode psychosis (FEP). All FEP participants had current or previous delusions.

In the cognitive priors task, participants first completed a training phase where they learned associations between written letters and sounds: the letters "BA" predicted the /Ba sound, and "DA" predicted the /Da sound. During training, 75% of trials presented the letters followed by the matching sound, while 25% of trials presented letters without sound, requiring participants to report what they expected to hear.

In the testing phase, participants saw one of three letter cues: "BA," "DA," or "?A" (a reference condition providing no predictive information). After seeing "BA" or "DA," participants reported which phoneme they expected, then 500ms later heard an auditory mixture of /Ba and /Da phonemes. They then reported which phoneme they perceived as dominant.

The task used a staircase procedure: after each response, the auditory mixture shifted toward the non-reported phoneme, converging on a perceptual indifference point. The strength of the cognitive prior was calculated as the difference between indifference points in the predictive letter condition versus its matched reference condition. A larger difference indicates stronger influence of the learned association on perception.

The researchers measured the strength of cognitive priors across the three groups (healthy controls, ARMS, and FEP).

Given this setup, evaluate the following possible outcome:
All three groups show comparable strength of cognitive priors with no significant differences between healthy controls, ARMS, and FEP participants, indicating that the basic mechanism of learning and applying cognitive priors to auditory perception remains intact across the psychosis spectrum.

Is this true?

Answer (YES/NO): NO